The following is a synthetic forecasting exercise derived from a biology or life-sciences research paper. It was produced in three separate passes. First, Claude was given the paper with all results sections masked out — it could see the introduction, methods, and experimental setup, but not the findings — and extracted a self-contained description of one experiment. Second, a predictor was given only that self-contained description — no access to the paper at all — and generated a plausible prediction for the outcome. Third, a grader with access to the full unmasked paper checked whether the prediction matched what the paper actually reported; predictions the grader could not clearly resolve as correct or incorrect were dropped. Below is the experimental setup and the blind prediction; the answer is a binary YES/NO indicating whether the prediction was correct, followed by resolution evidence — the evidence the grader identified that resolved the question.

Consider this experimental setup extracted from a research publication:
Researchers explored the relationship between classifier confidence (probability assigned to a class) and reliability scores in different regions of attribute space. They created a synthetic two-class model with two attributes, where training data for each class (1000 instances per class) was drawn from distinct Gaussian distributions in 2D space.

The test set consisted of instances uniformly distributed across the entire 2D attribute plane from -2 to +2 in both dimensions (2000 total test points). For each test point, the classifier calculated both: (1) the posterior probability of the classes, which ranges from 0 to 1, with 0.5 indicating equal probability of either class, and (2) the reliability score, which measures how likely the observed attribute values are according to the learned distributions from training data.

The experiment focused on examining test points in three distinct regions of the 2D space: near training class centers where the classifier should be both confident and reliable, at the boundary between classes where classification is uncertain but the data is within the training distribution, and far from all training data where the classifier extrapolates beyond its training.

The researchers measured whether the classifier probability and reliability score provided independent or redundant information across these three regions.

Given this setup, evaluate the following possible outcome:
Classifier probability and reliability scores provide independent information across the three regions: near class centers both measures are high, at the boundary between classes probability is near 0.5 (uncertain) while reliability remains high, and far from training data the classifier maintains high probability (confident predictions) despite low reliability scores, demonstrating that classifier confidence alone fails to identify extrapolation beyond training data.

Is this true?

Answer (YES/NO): NO